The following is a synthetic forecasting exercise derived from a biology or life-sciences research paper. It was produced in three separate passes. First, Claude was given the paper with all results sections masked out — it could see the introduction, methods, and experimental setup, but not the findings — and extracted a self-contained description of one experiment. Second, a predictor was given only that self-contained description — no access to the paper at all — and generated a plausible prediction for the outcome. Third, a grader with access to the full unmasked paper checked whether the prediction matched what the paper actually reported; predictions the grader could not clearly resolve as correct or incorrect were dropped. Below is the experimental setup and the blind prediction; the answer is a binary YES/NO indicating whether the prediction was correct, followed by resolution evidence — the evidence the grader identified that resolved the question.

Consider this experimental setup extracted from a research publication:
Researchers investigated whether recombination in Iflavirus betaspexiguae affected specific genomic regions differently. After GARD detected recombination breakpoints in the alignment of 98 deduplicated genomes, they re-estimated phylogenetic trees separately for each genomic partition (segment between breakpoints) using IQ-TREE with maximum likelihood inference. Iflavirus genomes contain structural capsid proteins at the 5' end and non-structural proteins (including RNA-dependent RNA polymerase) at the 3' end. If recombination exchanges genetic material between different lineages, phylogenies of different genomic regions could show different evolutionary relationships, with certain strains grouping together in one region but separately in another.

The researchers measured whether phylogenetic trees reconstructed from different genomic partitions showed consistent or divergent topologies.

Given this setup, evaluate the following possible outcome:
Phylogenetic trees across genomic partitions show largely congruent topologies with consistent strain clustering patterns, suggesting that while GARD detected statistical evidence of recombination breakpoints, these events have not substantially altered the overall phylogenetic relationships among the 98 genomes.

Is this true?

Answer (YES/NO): NO